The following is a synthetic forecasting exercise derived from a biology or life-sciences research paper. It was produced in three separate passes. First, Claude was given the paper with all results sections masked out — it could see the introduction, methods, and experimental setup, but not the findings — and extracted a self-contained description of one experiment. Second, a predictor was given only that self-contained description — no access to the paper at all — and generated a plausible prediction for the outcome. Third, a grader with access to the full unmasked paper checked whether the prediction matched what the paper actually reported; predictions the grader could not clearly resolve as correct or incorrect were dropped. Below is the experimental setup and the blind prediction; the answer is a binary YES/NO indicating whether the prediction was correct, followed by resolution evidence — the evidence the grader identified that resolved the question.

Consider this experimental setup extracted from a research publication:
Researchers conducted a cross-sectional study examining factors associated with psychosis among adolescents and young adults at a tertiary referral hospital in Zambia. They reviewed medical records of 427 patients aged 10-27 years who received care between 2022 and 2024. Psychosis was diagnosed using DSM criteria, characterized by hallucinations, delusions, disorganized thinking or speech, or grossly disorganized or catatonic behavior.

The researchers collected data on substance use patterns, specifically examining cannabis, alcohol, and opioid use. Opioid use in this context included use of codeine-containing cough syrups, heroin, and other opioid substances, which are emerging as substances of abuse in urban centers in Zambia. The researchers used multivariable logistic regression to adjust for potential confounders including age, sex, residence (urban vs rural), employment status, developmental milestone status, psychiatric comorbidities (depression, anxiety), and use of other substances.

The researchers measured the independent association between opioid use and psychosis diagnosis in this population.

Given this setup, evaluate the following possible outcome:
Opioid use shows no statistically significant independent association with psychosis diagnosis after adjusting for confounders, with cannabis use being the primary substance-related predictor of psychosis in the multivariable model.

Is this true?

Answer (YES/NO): NO